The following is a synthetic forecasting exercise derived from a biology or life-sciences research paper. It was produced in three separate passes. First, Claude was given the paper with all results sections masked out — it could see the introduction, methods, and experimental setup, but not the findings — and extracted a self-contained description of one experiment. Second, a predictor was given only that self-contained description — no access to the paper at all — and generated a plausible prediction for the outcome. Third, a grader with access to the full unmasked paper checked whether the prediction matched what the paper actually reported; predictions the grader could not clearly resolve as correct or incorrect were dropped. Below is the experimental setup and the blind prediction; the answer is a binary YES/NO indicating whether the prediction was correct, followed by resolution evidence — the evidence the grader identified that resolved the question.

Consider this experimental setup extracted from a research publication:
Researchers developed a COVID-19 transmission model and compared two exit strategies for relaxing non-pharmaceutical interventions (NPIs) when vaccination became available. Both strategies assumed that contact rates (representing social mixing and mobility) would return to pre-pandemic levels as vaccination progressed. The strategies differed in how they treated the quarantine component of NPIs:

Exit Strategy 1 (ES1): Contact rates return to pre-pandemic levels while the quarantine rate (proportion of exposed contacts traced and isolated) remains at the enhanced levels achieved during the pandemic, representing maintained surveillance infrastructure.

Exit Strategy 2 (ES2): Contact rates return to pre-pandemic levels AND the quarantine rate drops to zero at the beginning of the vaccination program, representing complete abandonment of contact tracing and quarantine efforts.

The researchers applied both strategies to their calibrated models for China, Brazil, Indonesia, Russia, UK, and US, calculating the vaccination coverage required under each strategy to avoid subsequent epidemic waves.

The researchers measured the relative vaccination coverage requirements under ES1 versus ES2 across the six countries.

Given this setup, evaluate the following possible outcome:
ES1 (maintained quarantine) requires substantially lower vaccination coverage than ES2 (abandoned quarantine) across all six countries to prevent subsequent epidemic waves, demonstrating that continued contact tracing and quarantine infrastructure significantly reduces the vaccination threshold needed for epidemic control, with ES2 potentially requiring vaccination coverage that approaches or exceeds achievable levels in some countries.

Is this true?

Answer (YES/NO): NO